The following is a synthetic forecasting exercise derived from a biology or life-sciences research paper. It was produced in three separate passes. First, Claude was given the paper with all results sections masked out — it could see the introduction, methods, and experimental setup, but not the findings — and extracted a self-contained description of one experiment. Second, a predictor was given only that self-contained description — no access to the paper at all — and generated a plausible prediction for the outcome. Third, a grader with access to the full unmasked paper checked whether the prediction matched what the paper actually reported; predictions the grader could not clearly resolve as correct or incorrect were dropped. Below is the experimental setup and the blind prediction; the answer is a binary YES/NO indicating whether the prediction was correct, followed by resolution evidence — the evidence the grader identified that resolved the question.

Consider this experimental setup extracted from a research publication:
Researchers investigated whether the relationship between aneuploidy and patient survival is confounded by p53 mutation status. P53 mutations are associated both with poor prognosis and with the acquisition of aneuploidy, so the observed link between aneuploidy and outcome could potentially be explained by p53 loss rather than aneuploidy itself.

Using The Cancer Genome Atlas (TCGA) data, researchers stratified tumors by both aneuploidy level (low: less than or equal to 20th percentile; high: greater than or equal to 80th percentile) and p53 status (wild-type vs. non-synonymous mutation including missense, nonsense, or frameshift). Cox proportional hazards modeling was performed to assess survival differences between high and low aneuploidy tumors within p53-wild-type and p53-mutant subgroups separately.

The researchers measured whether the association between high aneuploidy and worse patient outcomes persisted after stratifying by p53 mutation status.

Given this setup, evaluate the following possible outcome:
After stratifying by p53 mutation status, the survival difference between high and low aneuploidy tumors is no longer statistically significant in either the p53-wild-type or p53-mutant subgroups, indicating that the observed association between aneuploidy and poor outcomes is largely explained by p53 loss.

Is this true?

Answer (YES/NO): NO